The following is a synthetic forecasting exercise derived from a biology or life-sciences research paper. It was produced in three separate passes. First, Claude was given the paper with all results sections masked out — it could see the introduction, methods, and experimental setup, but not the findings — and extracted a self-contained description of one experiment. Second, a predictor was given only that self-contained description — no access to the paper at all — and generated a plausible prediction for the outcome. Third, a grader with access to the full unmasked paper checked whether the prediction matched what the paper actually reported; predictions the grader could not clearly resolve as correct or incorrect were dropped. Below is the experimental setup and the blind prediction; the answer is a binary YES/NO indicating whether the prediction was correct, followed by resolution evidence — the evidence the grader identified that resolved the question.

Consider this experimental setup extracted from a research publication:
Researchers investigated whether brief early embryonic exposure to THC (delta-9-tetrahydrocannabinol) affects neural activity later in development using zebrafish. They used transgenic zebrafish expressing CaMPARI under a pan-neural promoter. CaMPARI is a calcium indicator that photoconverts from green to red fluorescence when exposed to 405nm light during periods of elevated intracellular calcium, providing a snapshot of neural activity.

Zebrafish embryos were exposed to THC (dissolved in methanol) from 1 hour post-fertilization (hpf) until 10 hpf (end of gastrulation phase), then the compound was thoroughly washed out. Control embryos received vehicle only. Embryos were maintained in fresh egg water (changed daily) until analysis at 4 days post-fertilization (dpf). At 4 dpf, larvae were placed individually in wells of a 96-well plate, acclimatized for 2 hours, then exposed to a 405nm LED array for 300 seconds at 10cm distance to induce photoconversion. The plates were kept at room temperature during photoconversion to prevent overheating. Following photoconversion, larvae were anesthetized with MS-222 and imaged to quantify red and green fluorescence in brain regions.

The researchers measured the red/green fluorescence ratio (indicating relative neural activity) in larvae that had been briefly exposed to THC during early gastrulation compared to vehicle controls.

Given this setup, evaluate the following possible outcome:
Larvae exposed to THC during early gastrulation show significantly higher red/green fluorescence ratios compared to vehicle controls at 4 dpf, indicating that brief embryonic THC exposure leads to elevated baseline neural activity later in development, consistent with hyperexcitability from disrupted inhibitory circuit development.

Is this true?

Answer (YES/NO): NO